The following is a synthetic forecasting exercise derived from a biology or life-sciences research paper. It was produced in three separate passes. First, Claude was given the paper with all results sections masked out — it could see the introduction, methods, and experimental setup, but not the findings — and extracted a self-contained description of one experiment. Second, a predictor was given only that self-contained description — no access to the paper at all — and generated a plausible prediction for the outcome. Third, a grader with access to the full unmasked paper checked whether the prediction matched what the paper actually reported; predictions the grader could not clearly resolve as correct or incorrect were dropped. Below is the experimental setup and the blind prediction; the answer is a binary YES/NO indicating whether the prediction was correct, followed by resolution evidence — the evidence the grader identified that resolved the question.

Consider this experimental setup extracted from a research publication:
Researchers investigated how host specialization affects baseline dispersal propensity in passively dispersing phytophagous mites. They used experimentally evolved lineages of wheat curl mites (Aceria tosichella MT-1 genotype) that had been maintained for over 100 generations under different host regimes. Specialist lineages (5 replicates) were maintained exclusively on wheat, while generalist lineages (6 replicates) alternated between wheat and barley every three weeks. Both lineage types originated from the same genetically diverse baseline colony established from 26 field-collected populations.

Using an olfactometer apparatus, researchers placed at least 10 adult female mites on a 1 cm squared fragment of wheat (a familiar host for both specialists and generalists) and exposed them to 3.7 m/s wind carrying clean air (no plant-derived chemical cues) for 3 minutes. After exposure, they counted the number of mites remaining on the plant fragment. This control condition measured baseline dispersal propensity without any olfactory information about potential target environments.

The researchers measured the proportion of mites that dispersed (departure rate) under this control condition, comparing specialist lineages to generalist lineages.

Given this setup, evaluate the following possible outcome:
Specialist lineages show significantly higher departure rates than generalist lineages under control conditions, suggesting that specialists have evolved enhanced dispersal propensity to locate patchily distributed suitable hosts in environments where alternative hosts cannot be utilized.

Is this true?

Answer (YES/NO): NO